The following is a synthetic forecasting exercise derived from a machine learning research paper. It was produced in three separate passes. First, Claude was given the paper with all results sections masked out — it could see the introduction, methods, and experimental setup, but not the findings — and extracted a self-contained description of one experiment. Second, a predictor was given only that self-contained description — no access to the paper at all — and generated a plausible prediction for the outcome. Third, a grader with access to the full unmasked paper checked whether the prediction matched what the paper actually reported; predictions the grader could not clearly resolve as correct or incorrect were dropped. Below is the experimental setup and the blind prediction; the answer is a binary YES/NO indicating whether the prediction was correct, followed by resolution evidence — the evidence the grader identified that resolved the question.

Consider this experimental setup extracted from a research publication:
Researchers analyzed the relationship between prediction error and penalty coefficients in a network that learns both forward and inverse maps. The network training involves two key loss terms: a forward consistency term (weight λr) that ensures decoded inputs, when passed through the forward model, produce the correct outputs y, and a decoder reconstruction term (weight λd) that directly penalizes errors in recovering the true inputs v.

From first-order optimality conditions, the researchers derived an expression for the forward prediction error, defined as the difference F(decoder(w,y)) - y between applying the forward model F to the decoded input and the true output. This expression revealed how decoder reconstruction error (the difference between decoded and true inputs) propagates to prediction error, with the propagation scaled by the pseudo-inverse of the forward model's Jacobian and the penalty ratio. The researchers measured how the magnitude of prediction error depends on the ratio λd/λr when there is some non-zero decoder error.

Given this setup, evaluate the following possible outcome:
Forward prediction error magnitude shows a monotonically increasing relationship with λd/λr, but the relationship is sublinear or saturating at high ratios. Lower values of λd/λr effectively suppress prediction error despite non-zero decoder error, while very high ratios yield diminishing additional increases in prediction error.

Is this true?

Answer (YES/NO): NO